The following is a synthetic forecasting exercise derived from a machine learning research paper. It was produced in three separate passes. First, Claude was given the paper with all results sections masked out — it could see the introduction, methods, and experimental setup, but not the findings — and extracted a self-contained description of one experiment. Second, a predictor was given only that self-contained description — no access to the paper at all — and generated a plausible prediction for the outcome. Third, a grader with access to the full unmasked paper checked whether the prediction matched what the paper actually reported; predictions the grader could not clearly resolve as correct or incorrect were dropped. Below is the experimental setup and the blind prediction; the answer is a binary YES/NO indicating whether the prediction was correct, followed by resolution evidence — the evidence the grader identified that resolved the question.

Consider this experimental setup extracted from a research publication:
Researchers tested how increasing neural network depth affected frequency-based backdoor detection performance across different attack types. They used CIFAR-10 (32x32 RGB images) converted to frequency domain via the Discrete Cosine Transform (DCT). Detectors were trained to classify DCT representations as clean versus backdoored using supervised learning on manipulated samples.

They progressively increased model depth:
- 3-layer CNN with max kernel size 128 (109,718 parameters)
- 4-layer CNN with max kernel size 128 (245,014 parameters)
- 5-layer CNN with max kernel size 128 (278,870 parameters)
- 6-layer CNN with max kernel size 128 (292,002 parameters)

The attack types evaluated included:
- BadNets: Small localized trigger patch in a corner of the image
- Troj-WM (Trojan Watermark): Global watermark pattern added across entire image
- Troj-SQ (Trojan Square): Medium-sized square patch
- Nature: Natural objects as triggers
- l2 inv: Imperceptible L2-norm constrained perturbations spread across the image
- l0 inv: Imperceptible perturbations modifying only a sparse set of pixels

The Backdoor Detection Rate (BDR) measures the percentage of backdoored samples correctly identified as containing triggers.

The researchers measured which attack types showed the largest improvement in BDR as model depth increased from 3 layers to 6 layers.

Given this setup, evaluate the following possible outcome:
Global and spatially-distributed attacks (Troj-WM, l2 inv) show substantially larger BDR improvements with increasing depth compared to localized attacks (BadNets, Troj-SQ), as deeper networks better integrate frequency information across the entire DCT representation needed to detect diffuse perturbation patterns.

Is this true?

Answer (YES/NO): NO